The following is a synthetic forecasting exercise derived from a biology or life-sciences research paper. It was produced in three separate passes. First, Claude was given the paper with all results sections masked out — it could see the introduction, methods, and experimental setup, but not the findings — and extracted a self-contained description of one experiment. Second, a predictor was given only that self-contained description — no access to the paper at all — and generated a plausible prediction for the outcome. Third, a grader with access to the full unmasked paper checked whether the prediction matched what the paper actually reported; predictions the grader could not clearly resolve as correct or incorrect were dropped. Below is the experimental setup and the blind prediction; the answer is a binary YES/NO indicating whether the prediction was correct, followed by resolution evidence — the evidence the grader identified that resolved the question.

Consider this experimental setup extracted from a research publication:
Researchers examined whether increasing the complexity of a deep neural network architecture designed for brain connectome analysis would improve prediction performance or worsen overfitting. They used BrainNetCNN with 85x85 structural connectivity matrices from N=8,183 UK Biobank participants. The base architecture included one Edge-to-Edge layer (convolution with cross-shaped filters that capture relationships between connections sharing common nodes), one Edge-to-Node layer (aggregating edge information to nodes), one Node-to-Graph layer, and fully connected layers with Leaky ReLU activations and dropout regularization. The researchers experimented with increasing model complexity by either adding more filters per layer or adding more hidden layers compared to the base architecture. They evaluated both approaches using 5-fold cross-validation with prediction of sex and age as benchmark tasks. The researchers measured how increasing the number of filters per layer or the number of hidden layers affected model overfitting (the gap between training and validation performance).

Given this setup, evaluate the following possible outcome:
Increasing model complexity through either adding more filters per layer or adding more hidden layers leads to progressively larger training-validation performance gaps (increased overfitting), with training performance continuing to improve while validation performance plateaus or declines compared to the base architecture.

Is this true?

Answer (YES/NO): YES